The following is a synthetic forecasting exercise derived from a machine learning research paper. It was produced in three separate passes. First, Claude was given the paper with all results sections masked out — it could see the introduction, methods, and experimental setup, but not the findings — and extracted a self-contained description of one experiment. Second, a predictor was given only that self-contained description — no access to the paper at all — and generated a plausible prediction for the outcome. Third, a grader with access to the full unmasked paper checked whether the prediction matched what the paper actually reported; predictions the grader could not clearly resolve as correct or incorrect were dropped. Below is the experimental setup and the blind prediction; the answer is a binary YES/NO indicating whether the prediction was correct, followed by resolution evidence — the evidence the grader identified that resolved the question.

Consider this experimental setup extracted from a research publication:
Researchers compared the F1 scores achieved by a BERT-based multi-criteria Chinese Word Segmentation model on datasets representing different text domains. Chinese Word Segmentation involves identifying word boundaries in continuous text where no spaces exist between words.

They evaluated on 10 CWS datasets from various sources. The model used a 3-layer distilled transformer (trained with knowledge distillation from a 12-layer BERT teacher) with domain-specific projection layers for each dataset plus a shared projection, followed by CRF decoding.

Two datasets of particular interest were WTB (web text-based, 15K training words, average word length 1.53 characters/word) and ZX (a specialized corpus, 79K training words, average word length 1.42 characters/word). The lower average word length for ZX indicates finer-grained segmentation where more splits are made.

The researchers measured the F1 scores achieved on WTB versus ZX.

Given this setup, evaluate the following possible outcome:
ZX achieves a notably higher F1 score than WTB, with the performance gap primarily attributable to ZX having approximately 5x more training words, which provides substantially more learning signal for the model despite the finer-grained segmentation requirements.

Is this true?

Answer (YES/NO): YES